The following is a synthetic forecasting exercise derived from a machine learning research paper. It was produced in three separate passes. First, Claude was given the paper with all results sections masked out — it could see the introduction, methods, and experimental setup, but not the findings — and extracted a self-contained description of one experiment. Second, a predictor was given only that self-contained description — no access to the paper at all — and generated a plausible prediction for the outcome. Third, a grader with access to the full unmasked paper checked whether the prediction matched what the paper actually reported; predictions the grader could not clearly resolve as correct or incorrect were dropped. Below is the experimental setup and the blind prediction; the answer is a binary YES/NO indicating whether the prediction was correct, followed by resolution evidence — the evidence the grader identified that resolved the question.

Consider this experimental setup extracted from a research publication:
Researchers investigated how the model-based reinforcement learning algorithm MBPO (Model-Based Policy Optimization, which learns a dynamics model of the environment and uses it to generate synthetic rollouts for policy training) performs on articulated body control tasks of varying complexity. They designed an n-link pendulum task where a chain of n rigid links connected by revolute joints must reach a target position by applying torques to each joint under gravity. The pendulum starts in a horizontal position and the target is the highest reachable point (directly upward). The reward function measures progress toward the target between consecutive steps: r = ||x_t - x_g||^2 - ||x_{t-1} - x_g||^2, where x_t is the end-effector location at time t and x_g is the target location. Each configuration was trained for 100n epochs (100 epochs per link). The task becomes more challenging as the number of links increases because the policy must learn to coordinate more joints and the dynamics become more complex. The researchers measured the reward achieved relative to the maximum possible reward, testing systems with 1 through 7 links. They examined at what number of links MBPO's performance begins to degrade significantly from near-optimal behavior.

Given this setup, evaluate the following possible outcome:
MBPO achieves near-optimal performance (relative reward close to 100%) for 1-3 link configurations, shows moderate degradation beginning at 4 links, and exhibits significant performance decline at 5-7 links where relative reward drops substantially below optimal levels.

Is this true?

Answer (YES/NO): YES